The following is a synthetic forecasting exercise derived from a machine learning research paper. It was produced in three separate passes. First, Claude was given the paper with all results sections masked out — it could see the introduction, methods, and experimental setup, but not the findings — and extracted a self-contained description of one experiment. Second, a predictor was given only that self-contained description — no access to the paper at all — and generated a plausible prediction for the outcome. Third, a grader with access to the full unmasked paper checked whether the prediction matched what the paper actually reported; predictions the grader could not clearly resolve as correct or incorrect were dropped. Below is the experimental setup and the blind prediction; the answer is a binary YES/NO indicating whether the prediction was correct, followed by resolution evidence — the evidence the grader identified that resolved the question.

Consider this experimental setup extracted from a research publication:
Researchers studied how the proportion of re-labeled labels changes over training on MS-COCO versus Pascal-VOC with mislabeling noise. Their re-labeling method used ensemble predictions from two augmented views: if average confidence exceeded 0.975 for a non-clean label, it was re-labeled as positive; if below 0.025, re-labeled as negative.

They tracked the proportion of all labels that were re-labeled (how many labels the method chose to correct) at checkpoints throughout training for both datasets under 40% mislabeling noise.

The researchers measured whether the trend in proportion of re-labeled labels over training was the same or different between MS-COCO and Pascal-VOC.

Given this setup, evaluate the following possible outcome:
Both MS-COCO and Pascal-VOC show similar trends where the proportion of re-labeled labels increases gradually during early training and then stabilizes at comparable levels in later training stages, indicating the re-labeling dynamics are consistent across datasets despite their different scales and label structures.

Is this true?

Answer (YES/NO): NO